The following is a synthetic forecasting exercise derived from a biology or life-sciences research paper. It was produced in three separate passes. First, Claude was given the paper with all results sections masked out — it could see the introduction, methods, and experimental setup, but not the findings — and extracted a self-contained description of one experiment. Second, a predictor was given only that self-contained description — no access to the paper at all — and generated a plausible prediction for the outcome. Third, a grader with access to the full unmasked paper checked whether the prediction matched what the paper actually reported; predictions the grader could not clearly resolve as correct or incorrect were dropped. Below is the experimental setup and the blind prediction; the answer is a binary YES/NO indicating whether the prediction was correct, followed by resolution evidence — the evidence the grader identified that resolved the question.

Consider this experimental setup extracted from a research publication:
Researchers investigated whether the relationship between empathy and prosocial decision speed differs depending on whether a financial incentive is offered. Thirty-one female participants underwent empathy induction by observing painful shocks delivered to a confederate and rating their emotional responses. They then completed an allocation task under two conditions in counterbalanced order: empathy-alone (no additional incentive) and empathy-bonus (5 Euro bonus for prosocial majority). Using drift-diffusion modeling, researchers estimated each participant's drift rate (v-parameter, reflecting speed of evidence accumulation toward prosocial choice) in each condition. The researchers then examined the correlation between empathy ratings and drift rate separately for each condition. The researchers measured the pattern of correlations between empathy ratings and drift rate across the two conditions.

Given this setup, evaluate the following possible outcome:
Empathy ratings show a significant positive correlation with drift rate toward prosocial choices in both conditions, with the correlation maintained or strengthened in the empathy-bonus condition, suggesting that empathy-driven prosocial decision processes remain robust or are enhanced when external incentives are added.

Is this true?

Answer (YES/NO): NO